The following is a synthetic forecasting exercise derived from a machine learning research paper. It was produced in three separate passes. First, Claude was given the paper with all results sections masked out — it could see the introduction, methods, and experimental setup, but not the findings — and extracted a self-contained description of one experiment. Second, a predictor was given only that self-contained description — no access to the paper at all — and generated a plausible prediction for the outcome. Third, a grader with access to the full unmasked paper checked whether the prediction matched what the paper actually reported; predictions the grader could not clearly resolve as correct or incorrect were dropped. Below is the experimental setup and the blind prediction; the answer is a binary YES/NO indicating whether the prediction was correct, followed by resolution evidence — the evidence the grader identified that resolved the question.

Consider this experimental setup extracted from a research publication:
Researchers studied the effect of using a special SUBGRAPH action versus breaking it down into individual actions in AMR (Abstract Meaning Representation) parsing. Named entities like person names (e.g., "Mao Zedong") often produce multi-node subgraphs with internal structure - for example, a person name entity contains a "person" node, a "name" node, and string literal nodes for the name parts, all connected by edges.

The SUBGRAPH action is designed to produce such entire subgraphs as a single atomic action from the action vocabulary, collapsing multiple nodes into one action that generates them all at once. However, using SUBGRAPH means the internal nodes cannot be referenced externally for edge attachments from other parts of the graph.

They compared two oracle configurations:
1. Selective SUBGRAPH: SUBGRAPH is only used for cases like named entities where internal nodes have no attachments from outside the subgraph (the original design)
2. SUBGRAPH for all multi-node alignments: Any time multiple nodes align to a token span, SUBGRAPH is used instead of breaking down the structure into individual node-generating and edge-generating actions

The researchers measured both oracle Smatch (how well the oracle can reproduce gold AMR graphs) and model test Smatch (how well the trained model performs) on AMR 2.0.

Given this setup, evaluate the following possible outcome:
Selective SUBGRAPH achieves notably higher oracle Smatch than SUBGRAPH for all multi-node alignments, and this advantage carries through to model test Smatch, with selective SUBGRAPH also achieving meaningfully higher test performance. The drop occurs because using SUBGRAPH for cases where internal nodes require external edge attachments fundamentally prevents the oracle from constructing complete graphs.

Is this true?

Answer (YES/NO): YES